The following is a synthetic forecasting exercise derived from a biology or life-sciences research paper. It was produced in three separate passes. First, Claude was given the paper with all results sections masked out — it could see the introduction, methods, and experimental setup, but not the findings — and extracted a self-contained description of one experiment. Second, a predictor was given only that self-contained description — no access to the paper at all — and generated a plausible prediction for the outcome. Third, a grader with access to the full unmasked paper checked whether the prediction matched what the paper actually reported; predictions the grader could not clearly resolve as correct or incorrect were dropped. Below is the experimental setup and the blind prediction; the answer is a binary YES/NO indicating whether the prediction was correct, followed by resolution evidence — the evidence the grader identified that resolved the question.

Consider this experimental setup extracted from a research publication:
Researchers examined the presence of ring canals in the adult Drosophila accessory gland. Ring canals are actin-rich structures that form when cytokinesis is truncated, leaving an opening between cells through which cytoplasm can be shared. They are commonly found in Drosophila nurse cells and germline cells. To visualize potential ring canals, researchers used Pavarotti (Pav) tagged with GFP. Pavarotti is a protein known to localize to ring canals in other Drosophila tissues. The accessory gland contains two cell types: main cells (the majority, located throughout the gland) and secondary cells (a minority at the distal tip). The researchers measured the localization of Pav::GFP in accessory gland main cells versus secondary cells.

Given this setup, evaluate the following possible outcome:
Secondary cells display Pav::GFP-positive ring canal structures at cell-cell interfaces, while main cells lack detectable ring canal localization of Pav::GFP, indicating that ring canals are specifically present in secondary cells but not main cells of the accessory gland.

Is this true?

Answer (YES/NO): NO